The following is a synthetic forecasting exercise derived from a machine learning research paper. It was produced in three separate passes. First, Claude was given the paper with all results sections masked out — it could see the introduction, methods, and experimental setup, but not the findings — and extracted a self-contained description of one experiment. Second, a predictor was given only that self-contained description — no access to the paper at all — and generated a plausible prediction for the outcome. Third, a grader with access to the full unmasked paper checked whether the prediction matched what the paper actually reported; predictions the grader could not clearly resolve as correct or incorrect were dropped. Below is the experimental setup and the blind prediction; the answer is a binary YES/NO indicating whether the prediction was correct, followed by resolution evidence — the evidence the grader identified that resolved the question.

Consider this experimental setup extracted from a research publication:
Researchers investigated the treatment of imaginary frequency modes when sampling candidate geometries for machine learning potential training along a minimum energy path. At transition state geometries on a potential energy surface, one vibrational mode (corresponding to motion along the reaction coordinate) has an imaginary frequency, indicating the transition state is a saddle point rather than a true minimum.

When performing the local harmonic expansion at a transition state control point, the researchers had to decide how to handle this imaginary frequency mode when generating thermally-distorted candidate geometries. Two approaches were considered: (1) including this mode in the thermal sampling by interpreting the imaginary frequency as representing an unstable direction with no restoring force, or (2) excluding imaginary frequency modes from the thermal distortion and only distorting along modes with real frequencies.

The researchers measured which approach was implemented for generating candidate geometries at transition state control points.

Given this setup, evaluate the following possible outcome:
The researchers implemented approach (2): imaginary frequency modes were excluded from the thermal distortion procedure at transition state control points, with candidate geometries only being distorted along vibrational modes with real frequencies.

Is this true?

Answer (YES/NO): YES